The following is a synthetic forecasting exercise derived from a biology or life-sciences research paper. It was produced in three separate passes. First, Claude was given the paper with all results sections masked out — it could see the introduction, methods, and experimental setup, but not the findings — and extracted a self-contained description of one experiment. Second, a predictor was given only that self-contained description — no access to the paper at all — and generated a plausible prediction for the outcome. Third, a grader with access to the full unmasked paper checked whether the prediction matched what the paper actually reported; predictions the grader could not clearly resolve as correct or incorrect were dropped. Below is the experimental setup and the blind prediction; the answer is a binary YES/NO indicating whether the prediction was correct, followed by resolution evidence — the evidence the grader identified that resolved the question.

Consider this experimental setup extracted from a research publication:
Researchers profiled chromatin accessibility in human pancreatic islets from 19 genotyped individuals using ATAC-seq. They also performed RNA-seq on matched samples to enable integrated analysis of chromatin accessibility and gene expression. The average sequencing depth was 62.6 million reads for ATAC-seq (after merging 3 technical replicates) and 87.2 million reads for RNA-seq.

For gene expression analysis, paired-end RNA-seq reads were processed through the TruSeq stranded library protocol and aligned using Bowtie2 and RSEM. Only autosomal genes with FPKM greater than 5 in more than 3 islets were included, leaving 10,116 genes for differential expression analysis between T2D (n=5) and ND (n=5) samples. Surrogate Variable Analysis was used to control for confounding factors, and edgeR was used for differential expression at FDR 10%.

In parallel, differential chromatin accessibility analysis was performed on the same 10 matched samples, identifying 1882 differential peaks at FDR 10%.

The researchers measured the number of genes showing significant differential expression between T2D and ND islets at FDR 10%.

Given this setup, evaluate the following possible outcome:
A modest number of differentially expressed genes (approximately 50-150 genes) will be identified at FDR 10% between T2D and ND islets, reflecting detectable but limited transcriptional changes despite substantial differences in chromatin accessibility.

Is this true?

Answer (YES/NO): YES